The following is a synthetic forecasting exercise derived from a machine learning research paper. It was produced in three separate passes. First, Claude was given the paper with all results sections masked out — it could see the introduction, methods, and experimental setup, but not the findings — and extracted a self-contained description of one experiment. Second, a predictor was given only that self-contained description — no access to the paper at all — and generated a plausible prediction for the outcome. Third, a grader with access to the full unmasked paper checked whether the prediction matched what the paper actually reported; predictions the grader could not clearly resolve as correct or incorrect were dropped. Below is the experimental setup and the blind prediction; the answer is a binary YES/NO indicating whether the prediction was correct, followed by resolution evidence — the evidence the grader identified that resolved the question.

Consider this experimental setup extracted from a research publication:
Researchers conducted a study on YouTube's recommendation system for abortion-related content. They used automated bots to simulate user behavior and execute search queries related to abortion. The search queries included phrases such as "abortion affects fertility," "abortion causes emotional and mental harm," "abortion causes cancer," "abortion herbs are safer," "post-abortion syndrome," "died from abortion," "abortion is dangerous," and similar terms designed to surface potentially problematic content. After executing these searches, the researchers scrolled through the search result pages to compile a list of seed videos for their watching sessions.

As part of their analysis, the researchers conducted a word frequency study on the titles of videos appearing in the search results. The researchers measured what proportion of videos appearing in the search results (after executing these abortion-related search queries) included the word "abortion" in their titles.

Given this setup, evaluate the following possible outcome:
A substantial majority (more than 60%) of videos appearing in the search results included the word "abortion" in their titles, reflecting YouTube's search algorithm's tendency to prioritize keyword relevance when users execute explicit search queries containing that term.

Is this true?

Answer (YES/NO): YES